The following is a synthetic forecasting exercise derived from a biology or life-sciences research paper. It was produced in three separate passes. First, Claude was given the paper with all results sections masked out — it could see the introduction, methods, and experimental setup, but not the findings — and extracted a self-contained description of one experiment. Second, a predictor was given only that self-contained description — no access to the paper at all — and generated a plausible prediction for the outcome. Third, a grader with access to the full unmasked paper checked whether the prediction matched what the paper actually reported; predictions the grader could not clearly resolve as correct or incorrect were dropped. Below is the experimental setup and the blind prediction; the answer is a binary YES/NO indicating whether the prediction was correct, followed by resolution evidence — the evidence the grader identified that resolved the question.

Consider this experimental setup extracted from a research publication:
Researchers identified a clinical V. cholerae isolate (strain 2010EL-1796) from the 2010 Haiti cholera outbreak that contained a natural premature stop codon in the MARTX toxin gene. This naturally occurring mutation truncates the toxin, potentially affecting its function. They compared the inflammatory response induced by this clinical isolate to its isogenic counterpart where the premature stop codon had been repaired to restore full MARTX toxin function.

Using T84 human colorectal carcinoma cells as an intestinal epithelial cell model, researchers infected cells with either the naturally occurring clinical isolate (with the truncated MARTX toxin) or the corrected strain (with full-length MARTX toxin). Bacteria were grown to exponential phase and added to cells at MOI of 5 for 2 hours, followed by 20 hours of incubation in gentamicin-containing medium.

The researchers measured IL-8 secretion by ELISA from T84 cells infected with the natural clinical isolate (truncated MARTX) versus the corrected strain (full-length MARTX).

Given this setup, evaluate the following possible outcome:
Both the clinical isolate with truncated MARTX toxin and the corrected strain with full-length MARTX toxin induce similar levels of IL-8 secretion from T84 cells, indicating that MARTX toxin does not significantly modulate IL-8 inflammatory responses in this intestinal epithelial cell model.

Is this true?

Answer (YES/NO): NO